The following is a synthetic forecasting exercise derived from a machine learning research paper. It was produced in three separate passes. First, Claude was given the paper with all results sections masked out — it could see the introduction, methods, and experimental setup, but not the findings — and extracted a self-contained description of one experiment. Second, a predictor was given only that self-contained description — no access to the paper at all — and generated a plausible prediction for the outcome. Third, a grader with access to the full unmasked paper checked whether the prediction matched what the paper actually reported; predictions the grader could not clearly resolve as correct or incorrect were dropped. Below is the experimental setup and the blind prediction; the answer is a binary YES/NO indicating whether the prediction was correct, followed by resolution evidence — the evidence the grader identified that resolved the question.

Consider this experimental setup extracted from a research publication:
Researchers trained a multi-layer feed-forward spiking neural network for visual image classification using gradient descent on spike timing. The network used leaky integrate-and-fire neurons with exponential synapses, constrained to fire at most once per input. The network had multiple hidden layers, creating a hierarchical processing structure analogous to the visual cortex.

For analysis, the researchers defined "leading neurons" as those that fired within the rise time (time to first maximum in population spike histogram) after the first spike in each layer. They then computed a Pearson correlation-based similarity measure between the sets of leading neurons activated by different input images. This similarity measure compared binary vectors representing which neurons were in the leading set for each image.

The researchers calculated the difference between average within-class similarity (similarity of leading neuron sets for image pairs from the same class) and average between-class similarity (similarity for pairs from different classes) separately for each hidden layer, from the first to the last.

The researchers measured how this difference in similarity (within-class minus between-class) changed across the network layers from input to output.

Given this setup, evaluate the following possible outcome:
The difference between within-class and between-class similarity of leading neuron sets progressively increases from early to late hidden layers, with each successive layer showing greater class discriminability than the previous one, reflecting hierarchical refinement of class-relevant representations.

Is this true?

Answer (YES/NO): YES